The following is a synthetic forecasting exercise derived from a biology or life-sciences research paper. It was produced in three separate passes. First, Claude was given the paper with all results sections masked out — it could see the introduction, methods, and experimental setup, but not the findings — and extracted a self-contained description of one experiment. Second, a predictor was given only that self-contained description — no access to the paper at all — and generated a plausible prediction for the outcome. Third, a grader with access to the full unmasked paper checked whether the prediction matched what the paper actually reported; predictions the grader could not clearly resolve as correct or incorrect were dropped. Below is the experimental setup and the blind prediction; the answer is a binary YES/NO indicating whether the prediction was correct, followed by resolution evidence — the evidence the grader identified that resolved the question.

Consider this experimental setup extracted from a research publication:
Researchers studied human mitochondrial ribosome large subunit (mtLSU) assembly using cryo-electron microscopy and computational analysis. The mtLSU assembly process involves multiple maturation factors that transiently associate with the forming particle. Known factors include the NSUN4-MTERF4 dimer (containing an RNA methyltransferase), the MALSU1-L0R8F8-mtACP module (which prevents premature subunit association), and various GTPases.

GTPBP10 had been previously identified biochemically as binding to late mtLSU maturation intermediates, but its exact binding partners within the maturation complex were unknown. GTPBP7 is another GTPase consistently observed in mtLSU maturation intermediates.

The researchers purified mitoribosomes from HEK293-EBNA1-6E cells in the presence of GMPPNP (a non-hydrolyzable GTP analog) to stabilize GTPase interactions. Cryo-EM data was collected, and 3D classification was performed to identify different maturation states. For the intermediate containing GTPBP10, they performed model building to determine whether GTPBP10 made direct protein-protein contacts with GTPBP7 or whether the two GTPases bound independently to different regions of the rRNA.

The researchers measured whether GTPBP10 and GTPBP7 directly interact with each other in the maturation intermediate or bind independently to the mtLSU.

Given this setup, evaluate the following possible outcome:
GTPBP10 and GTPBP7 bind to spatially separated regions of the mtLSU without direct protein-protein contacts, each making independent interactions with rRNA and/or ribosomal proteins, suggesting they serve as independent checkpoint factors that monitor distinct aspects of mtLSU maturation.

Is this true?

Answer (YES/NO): NO